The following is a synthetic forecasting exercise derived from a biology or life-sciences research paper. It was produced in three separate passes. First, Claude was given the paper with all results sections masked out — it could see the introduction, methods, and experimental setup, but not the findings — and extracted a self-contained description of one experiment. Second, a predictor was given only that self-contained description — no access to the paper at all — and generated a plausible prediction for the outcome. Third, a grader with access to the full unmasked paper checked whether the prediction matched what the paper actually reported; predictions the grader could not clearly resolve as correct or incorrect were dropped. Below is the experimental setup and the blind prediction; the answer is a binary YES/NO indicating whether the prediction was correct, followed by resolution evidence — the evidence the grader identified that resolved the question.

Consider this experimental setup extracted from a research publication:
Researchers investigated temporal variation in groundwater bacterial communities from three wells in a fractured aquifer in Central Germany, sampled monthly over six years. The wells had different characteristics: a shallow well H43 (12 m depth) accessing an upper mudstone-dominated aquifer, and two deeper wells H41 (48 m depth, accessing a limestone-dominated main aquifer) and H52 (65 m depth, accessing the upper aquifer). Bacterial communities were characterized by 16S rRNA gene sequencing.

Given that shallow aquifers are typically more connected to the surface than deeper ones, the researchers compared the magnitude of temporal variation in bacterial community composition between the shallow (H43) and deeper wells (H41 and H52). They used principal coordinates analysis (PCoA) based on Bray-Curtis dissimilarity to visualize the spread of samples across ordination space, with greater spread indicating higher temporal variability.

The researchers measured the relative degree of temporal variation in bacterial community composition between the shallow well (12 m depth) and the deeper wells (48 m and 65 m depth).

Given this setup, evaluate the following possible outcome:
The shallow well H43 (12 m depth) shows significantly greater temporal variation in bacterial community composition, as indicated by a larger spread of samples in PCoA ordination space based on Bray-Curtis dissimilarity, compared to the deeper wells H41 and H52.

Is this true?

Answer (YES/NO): NO